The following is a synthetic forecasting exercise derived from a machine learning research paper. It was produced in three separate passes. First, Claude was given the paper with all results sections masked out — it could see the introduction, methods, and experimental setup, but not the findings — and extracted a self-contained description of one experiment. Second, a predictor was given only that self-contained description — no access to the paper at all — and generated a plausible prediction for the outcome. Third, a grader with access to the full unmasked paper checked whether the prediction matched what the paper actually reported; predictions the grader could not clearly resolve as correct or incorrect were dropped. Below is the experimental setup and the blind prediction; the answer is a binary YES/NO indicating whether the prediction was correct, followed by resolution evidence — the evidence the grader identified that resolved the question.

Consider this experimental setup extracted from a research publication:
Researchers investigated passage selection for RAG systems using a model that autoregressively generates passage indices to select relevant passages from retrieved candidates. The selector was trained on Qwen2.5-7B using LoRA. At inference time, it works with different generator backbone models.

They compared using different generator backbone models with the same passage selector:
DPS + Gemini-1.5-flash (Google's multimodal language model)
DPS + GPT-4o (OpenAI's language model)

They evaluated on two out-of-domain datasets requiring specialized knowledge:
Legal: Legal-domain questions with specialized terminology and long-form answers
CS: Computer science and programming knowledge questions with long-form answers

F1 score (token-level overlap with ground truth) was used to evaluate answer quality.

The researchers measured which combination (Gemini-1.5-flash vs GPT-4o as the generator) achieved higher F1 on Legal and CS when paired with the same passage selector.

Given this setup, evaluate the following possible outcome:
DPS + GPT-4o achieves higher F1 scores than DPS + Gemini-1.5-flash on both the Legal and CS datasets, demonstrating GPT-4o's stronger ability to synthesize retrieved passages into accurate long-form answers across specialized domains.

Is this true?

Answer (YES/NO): NO